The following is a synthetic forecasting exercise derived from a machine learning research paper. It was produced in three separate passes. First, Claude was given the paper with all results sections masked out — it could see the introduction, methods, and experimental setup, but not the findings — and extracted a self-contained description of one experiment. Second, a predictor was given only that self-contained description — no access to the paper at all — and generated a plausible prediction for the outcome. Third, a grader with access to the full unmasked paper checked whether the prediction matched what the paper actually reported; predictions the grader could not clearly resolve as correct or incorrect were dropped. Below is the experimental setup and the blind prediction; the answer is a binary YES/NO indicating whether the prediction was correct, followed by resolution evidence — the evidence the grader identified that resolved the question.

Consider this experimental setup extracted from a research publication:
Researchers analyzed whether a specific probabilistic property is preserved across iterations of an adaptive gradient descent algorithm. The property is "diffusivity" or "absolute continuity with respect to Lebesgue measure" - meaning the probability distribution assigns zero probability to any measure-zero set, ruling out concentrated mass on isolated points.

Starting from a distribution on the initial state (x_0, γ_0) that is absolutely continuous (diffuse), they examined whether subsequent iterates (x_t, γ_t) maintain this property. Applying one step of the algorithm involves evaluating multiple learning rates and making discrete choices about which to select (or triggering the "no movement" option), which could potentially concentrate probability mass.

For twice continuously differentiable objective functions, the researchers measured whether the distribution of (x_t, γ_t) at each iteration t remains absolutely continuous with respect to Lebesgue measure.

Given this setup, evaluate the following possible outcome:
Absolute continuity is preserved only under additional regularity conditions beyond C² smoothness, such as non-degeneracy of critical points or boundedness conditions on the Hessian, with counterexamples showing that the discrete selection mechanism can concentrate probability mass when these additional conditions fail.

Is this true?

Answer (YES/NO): NO